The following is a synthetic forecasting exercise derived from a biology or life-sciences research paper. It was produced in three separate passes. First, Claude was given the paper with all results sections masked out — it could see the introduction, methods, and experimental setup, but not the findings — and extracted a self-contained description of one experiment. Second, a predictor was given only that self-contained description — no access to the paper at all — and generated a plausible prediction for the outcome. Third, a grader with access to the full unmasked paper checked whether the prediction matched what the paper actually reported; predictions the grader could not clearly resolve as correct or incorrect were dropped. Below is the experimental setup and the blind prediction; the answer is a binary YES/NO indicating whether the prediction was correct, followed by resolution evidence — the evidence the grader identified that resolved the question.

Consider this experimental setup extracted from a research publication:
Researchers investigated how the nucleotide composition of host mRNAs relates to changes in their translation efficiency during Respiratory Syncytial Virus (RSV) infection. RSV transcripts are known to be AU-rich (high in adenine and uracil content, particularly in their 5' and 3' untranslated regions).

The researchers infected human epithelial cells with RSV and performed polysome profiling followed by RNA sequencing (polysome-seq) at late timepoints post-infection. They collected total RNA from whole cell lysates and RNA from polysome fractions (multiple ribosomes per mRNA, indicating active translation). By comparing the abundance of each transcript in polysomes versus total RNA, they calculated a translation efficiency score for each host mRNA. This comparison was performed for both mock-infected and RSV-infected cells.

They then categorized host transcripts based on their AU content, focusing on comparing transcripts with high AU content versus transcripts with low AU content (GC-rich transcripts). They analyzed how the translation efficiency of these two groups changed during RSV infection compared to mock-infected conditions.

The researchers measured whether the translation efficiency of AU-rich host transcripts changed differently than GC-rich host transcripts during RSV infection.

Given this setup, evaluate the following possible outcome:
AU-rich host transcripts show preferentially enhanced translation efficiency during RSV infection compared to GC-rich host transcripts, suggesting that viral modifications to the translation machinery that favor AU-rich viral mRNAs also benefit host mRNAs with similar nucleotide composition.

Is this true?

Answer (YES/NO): YES